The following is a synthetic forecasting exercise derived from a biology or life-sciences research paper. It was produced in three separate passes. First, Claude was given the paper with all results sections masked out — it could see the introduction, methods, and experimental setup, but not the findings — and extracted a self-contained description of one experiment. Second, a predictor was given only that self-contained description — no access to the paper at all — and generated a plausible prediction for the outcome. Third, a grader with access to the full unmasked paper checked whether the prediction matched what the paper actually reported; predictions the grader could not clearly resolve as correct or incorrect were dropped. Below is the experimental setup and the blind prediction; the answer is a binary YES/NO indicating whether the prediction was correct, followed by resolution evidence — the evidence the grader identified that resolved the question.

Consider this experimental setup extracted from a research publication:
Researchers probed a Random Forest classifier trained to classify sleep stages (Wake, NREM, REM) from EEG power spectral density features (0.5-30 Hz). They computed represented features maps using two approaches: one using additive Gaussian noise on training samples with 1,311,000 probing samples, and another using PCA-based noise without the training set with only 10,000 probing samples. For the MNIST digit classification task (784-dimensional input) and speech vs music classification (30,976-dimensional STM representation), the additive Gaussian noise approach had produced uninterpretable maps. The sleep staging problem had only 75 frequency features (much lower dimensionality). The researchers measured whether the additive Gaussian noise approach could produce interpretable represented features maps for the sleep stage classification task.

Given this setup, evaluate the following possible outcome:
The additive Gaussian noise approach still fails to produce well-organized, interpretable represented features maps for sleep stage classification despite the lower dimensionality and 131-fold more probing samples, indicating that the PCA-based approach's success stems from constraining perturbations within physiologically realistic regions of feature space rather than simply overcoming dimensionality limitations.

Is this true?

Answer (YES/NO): NO